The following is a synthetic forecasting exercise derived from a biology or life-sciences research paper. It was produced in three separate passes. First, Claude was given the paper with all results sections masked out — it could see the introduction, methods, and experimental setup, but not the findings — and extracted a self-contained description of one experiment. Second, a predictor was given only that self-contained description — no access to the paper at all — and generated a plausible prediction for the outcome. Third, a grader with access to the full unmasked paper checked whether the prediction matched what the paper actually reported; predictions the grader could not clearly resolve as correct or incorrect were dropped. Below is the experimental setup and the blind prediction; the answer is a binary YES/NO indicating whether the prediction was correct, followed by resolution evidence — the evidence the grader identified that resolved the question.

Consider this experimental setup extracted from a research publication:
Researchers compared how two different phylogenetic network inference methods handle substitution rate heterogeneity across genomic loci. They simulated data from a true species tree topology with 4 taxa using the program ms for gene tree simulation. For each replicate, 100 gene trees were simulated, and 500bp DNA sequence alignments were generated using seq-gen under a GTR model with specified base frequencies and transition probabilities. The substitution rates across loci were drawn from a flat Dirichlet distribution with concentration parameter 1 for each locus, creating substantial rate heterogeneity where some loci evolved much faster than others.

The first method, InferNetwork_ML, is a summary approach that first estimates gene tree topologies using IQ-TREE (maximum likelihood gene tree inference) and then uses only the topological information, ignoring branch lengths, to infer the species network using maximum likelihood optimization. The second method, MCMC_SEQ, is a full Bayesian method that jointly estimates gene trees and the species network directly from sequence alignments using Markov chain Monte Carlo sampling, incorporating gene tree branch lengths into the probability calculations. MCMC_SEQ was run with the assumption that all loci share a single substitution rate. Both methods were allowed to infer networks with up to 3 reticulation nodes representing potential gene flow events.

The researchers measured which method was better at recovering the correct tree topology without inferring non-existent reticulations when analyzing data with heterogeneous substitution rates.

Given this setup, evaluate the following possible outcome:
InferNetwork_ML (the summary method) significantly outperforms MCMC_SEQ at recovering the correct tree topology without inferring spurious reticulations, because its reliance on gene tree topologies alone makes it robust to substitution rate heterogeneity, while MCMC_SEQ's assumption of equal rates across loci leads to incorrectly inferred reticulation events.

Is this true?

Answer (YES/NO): YES